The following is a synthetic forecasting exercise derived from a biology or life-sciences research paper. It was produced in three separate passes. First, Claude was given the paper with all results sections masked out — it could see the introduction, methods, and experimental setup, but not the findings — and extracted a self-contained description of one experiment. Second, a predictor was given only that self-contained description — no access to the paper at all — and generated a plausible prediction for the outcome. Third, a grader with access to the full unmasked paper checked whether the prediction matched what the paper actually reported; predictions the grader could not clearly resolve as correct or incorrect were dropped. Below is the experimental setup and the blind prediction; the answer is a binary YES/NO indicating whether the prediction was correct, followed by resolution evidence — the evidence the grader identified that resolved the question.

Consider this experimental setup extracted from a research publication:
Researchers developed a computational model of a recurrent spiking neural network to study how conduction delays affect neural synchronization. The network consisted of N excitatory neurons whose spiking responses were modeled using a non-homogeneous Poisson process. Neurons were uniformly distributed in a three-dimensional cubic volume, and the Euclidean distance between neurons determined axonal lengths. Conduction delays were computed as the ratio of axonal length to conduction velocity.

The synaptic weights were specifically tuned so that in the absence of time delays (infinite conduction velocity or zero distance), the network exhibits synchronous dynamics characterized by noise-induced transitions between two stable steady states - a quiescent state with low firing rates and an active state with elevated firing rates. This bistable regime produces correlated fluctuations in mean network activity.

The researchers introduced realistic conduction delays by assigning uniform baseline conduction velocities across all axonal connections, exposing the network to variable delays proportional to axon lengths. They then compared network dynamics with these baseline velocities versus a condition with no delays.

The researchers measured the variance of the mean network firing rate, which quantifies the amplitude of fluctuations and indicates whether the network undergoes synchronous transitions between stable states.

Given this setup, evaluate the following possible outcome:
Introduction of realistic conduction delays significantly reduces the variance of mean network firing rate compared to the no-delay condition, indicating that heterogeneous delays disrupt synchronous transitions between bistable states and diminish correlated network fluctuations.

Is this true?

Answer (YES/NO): YES